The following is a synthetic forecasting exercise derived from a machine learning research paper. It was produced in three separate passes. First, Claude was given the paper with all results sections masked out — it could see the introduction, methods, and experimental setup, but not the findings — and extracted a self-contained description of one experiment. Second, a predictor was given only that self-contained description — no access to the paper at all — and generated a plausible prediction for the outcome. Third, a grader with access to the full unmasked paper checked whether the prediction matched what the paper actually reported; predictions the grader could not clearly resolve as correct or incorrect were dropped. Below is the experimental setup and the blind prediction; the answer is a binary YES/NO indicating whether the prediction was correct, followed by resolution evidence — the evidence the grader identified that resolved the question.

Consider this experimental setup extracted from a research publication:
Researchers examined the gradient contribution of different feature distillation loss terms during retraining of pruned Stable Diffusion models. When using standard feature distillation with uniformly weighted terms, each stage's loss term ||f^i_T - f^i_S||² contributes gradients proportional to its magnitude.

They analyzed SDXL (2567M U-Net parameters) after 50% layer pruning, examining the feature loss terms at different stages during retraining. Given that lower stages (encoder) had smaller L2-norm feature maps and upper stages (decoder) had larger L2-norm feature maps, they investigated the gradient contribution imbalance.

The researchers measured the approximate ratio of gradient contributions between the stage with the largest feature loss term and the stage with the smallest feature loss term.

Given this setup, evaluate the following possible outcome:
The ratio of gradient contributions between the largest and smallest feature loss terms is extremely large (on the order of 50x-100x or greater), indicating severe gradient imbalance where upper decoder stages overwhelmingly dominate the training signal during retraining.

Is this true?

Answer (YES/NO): YES